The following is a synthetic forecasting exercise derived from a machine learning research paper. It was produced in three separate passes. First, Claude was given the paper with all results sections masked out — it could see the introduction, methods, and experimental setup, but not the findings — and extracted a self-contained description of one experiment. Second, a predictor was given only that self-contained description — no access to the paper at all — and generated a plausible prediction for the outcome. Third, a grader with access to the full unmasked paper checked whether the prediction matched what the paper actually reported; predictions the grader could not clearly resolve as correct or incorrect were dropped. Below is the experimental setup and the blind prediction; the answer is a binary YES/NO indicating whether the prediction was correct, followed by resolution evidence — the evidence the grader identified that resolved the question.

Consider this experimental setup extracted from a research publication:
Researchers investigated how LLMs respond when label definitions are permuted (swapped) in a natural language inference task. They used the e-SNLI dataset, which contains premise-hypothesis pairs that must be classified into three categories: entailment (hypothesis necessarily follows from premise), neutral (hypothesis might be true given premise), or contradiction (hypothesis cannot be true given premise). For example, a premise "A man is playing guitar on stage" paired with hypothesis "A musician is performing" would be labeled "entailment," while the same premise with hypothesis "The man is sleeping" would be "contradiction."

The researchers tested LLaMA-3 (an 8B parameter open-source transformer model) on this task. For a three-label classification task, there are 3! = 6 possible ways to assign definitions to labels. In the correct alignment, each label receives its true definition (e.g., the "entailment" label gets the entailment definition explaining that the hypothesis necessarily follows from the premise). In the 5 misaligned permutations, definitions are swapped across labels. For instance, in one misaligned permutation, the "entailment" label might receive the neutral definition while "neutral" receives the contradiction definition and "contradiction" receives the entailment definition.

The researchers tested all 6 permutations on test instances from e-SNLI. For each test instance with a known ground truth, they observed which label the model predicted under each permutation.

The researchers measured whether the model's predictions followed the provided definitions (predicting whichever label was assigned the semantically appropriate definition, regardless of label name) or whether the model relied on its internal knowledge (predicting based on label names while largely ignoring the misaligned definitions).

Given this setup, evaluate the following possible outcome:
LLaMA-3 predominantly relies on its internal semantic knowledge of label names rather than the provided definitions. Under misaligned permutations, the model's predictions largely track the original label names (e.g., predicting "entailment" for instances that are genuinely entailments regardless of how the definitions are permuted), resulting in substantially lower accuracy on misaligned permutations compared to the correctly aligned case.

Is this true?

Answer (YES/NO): NO